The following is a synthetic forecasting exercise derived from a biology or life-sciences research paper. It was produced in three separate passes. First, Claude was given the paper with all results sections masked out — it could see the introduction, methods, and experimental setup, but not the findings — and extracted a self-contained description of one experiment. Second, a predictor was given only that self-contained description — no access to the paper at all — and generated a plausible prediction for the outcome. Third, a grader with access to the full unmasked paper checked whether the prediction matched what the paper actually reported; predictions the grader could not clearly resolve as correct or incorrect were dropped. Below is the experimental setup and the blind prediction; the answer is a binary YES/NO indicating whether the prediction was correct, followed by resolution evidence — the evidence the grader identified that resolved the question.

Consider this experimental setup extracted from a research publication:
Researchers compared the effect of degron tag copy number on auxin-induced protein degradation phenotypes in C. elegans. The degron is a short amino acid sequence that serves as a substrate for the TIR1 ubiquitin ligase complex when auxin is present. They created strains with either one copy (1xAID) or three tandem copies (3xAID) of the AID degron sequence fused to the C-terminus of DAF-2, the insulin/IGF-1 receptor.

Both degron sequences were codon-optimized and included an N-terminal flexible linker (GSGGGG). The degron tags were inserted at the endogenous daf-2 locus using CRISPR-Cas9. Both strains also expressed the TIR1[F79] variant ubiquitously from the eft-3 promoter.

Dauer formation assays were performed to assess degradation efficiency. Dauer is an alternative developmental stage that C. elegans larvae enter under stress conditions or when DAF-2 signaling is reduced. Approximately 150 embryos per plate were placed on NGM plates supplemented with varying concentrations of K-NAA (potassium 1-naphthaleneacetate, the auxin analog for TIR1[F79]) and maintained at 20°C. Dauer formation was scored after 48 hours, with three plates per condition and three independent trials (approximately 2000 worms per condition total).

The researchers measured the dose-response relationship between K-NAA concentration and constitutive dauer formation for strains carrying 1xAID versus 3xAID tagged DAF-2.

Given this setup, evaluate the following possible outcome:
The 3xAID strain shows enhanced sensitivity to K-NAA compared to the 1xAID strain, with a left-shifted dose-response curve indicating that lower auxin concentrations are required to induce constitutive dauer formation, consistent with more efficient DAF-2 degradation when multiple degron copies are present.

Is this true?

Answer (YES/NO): YES